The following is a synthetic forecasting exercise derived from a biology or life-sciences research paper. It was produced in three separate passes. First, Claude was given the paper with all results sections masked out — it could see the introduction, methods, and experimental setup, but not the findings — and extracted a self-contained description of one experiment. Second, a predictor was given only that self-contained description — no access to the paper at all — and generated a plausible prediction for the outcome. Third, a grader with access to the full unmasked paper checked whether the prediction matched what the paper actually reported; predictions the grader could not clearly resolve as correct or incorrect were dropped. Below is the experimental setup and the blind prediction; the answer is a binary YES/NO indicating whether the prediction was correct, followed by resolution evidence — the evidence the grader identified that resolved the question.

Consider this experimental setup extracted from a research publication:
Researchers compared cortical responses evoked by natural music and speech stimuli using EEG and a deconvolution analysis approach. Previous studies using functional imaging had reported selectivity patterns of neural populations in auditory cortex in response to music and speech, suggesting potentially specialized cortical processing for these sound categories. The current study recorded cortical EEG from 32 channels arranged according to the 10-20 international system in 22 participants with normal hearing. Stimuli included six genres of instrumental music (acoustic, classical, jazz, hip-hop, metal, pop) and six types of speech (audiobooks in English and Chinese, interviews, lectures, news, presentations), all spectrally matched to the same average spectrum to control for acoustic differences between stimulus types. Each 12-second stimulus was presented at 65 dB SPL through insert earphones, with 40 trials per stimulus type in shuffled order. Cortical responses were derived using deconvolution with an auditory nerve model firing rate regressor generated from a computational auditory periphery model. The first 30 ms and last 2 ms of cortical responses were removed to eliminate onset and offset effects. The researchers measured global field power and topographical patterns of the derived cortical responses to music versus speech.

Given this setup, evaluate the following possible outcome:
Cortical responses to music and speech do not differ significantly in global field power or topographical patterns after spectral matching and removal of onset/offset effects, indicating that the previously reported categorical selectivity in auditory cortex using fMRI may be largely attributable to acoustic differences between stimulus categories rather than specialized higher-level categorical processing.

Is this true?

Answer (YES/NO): YES